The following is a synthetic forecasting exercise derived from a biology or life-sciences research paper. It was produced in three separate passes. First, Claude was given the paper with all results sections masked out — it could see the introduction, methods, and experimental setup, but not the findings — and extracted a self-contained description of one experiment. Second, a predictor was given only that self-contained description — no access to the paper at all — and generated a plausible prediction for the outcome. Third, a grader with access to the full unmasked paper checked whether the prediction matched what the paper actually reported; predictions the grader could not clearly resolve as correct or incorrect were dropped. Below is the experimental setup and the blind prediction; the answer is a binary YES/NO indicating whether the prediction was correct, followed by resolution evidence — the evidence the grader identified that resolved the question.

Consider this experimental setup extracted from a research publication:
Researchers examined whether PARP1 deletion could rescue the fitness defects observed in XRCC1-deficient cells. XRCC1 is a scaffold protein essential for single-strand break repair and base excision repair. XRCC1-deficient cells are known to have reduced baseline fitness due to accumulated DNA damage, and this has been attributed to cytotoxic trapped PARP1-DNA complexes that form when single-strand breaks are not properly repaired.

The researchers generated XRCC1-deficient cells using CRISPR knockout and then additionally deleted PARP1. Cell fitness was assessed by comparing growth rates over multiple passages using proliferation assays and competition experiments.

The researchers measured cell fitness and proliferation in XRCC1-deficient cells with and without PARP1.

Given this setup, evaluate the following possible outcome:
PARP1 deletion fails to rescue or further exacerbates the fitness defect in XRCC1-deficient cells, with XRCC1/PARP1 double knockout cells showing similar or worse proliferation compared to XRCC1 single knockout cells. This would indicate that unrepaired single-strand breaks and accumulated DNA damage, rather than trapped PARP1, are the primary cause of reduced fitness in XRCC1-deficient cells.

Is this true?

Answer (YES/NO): NO